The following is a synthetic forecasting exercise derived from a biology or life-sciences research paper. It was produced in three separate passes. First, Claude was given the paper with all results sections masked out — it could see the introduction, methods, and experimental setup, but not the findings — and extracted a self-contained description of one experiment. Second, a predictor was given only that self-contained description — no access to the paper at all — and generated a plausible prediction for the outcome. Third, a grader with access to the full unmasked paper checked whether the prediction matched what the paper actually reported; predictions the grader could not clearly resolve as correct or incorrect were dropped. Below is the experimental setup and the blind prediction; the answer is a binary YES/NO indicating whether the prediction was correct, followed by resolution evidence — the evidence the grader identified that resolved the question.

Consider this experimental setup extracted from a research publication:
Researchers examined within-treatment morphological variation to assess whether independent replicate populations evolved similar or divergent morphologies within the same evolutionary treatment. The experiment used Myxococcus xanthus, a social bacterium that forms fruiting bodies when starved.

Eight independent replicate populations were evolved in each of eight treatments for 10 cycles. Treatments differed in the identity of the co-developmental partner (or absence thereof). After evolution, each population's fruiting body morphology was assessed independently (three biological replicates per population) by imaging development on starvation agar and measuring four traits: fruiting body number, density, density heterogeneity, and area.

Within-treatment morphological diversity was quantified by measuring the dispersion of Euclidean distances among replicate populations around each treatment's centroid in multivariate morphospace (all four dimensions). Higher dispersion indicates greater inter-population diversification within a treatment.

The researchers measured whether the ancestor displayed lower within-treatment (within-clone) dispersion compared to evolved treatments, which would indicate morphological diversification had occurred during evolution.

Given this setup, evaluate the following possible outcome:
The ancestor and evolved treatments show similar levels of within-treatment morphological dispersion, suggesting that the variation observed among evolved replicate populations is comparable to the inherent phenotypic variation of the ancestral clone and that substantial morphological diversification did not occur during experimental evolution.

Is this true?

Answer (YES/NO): NO